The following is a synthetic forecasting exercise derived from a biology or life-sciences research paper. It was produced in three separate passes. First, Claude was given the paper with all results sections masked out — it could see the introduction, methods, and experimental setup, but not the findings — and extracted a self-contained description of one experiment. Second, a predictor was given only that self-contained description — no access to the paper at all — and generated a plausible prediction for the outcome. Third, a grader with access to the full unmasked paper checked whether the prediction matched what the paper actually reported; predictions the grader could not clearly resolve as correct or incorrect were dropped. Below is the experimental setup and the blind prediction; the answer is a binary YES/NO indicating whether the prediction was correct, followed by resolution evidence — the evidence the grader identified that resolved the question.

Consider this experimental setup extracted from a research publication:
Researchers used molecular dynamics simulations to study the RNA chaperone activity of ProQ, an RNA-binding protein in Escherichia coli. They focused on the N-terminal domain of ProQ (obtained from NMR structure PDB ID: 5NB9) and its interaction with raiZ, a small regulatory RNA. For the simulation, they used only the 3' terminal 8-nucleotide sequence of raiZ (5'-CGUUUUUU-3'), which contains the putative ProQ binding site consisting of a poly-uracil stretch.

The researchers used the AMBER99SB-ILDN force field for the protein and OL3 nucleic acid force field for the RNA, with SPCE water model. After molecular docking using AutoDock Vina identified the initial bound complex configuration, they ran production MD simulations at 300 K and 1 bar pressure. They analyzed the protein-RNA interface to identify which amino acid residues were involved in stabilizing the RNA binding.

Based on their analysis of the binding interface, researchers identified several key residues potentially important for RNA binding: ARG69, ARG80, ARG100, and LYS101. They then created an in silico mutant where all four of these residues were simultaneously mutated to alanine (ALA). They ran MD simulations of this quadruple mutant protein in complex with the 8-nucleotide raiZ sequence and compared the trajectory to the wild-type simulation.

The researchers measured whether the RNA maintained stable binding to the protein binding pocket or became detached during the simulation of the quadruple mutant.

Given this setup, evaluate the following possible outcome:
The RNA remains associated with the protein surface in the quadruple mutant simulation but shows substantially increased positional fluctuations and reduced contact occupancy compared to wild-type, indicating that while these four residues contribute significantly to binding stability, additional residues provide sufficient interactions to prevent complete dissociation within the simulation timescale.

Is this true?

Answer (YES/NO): NO